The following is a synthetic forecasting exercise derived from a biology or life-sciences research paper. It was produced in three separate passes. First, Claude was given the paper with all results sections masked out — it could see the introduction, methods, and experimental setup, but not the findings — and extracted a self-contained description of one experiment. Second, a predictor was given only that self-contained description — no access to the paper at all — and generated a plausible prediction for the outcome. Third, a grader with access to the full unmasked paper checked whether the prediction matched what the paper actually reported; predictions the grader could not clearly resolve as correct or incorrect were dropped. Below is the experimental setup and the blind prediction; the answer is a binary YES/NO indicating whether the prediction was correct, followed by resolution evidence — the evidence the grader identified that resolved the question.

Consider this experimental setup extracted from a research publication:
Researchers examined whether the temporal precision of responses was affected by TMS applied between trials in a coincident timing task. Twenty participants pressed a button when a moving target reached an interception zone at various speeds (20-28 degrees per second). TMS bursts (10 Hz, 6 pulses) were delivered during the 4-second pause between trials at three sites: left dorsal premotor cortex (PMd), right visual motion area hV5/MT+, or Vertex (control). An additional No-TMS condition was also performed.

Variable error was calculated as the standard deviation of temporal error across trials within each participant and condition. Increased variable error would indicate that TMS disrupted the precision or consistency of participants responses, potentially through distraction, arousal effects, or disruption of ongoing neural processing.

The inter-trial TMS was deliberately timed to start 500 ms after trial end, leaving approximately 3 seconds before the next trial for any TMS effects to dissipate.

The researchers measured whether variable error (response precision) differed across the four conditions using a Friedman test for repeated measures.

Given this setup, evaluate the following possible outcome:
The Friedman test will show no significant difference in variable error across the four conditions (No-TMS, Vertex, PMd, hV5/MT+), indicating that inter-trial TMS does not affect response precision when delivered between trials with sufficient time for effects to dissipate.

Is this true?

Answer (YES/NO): YES